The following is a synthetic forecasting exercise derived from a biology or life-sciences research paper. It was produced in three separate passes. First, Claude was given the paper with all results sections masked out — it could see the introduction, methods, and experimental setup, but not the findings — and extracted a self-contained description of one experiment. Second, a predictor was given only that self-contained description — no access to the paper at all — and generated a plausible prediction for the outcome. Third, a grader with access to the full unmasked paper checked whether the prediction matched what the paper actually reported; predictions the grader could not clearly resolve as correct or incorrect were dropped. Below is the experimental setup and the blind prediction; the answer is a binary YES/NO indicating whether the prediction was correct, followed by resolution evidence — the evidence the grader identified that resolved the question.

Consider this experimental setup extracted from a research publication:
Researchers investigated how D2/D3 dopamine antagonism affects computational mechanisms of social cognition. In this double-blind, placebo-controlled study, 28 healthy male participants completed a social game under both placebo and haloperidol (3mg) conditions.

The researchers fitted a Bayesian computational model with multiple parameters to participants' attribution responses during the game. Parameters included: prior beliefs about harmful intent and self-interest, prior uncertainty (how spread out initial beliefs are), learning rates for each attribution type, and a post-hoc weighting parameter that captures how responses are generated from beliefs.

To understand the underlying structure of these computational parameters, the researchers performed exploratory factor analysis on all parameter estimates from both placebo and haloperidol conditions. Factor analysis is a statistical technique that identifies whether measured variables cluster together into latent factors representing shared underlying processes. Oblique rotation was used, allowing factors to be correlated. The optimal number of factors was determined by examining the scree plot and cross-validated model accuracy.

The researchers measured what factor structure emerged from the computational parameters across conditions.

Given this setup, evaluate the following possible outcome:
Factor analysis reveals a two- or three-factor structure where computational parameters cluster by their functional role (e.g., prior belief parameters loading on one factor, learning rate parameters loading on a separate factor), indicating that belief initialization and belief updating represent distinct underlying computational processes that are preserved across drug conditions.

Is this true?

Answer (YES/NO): NO